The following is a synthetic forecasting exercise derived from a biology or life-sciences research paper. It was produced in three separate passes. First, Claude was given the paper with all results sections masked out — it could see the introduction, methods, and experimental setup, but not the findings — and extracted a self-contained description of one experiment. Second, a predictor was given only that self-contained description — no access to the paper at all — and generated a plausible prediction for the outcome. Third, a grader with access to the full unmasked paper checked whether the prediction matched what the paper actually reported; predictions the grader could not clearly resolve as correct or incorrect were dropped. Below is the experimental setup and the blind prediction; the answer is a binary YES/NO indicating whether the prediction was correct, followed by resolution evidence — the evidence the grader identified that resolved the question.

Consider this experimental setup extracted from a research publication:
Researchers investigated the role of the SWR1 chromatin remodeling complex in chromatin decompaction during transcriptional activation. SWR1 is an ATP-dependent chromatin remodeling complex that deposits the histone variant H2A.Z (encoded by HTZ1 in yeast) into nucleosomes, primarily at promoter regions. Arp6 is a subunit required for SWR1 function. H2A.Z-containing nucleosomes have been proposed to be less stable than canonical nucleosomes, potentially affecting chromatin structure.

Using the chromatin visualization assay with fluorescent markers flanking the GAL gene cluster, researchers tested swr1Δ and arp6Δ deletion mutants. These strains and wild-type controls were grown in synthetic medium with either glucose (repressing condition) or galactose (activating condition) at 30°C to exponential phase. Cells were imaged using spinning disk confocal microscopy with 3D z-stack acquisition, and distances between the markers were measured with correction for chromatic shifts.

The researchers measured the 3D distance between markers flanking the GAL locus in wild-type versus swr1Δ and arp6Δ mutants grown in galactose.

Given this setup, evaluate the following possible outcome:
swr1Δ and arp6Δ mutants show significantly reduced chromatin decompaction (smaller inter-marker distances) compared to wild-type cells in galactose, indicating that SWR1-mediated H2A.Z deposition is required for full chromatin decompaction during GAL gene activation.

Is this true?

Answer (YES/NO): NO